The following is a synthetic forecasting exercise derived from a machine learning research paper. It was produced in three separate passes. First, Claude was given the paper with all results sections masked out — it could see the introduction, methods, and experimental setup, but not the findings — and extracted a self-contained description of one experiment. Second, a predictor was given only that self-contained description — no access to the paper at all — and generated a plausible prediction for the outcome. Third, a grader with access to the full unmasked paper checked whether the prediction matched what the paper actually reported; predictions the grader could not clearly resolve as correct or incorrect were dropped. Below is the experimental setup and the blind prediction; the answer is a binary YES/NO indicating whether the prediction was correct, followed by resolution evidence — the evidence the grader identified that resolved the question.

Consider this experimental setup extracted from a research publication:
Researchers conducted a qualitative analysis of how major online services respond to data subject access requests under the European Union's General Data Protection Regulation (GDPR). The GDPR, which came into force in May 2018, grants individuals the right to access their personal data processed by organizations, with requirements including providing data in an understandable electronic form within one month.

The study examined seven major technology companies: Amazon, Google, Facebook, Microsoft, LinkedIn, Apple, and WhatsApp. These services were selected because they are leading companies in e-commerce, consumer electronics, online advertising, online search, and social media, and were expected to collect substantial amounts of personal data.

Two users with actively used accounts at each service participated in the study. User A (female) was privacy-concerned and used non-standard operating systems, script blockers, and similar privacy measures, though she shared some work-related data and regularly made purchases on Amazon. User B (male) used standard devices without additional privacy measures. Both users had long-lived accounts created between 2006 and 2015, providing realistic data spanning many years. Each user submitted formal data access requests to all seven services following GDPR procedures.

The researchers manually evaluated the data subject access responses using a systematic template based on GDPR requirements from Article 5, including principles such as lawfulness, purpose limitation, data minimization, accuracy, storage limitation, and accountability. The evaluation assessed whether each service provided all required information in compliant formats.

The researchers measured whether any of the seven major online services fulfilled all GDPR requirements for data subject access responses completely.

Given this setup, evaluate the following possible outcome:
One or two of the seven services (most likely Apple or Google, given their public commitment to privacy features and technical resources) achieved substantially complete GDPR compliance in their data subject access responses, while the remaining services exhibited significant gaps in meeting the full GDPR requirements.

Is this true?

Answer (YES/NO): NO